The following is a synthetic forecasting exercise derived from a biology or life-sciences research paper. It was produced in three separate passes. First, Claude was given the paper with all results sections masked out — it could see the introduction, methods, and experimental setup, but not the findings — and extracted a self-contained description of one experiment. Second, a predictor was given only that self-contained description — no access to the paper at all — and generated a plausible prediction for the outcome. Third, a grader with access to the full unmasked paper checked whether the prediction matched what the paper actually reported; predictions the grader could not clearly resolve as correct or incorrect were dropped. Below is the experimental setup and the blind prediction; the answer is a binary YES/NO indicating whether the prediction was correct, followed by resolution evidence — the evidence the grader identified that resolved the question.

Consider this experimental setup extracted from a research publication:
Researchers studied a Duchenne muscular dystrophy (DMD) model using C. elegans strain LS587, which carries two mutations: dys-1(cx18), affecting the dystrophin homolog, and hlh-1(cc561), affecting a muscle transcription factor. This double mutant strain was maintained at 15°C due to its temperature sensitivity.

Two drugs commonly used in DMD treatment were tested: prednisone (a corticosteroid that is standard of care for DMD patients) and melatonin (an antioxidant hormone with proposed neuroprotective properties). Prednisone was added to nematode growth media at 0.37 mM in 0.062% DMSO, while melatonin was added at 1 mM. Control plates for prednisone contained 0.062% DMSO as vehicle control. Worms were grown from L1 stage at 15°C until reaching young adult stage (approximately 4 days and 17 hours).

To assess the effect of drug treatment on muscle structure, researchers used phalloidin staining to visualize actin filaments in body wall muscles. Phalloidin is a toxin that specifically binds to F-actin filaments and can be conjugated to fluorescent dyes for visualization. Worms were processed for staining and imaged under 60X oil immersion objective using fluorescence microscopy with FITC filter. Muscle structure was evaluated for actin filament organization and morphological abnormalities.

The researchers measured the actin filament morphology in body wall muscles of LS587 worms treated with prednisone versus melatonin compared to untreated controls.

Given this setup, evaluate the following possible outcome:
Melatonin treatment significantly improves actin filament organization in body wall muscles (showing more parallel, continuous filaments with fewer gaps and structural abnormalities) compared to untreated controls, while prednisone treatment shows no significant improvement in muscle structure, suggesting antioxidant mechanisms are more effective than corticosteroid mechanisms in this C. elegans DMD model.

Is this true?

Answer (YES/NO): NO